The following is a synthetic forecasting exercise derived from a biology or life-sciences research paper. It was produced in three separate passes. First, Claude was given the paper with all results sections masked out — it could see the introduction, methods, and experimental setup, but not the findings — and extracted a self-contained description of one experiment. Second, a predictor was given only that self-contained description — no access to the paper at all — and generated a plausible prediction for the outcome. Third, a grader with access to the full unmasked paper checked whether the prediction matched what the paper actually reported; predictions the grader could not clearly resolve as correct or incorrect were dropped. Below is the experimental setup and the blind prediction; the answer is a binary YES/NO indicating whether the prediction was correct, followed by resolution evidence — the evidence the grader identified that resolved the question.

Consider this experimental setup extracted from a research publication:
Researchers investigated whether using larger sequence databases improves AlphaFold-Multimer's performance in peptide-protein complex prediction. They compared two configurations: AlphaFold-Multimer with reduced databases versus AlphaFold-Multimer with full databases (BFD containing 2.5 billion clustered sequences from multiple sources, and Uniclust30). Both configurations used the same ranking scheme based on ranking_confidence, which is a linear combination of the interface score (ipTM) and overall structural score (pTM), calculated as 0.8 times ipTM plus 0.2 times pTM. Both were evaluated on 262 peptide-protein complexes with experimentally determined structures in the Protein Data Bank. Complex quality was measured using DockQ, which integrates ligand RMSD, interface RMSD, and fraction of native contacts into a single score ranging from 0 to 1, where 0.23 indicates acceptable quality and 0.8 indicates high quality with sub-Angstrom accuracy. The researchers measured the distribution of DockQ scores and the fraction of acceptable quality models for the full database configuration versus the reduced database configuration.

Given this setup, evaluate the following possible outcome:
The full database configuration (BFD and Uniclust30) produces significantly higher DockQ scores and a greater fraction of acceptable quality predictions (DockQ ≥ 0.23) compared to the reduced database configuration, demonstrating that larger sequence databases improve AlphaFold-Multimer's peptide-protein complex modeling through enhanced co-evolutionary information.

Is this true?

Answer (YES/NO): NO